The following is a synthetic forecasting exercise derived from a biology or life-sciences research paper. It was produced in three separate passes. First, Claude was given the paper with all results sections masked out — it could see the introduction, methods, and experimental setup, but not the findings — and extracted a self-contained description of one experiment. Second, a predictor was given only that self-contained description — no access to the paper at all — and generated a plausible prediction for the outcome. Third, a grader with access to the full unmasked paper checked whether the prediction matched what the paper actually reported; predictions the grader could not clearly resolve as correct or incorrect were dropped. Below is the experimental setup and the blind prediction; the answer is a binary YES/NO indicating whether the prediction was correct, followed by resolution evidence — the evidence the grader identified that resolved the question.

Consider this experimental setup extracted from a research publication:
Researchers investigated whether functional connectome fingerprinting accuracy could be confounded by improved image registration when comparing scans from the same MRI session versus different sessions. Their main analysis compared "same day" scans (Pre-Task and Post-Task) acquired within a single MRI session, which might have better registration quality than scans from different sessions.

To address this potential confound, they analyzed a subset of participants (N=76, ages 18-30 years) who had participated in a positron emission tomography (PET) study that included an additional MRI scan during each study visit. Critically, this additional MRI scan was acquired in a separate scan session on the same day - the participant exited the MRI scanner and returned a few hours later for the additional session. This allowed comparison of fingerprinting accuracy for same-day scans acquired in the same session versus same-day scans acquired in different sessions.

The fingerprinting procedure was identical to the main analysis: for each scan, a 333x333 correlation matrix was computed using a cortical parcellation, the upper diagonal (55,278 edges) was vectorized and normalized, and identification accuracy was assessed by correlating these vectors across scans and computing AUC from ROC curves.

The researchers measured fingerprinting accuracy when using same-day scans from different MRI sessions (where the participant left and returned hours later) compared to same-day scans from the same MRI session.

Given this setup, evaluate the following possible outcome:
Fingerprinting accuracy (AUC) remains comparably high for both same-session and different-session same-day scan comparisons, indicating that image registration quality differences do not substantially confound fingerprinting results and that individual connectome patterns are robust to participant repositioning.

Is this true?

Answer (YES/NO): YES